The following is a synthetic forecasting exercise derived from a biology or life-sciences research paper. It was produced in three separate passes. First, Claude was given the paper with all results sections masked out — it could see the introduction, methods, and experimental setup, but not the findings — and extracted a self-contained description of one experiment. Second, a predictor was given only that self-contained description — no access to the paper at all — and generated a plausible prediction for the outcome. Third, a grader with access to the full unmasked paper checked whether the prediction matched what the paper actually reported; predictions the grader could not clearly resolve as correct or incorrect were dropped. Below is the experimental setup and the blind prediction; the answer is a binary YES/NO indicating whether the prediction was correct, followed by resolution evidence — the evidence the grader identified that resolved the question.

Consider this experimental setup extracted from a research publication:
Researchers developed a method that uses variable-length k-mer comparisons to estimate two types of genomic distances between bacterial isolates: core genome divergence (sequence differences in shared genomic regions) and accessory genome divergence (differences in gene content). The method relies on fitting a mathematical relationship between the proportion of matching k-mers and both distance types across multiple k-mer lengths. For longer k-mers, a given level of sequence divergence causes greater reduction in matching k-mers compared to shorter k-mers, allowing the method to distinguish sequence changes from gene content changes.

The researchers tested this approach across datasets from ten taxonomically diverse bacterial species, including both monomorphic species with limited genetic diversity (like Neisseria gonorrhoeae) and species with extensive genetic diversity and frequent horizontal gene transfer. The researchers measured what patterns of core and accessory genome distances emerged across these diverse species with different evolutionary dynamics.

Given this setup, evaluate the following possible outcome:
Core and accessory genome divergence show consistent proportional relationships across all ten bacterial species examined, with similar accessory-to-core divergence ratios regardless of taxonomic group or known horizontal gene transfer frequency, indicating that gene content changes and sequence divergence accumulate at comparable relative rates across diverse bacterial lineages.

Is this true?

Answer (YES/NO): NO